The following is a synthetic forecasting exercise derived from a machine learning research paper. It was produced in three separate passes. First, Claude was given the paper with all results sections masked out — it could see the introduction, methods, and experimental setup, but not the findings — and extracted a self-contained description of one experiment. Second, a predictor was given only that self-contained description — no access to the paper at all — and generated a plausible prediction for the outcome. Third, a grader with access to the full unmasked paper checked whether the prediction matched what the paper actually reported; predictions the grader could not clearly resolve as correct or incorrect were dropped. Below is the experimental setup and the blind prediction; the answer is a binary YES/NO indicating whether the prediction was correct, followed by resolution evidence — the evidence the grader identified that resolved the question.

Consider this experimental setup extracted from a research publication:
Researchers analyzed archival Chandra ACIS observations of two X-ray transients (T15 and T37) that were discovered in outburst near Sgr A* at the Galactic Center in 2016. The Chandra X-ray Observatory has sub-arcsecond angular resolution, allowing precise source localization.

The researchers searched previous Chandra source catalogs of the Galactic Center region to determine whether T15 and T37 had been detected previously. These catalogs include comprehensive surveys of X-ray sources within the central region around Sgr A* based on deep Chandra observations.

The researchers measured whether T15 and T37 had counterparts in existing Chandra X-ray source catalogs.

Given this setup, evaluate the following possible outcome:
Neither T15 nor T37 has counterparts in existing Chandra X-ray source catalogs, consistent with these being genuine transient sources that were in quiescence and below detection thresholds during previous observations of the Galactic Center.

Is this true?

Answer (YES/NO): YES